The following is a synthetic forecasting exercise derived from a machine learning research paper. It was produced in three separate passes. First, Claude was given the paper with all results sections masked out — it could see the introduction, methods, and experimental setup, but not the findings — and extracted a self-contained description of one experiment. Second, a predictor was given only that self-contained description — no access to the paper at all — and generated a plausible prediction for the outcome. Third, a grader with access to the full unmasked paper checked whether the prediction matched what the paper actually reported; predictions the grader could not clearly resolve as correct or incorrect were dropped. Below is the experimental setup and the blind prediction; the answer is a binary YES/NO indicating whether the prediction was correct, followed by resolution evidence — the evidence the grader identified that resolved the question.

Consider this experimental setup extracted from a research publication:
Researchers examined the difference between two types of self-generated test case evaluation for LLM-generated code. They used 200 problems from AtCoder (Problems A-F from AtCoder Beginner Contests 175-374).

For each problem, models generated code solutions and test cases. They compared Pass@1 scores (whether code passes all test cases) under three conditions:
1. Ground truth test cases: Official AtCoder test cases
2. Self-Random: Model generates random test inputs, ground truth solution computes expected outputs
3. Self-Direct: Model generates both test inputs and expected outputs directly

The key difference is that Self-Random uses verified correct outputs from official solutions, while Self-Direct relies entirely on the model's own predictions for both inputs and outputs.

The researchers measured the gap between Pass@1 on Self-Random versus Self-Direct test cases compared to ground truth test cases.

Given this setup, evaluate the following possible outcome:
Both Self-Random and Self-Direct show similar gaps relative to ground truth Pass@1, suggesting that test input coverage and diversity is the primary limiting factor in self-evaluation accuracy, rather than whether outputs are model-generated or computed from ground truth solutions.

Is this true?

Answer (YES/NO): NO